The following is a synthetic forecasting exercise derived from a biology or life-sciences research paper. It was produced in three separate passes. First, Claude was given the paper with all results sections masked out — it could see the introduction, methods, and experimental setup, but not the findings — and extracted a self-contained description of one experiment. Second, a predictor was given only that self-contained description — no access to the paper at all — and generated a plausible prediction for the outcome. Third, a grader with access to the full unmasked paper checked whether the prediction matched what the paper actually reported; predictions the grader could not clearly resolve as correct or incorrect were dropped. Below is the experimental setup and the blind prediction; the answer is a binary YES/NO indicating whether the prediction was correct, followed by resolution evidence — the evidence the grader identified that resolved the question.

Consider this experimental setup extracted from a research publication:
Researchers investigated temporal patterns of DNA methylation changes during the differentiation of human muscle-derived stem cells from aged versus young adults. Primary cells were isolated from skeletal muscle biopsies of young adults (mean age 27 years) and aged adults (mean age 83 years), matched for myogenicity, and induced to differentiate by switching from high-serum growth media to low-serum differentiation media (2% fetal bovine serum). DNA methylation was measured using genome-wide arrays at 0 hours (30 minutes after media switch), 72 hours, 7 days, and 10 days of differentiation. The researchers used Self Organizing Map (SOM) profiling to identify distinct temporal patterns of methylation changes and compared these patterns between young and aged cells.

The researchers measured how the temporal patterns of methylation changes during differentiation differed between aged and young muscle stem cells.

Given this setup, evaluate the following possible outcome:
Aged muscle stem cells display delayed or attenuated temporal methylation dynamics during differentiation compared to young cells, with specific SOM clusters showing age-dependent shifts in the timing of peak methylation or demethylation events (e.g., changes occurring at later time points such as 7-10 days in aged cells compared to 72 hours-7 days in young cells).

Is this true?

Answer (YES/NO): NO